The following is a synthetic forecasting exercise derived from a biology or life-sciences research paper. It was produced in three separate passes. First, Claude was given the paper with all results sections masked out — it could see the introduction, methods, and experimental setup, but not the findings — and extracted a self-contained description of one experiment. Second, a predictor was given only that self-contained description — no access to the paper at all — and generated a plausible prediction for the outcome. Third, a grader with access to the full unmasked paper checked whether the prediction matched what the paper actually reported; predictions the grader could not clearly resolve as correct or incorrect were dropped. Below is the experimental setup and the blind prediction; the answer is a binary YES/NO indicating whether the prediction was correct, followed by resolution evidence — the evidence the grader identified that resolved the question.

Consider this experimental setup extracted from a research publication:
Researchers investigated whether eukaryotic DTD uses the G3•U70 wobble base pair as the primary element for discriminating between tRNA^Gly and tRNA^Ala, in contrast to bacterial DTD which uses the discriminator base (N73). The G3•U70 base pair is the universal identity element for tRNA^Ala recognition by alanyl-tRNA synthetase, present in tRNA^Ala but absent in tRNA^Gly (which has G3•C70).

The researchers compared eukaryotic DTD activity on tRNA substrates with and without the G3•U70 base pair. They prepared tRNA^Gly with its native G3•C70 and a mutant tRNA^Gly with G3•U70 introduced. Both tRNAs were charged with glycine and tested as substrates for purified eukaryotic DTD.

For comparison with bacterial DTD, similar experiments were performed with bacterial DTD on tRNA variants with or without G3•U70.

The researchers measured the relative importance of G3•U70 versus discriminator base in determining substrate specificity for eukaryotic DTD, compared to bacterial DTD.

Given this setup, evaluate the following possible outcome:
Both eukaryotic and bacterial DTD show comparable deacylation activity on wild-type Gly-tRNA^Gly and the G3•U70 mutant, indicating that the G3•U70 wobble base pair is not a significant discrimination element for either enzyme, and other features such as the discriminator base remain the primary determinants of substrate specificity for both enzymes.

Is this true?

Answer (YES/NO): NO